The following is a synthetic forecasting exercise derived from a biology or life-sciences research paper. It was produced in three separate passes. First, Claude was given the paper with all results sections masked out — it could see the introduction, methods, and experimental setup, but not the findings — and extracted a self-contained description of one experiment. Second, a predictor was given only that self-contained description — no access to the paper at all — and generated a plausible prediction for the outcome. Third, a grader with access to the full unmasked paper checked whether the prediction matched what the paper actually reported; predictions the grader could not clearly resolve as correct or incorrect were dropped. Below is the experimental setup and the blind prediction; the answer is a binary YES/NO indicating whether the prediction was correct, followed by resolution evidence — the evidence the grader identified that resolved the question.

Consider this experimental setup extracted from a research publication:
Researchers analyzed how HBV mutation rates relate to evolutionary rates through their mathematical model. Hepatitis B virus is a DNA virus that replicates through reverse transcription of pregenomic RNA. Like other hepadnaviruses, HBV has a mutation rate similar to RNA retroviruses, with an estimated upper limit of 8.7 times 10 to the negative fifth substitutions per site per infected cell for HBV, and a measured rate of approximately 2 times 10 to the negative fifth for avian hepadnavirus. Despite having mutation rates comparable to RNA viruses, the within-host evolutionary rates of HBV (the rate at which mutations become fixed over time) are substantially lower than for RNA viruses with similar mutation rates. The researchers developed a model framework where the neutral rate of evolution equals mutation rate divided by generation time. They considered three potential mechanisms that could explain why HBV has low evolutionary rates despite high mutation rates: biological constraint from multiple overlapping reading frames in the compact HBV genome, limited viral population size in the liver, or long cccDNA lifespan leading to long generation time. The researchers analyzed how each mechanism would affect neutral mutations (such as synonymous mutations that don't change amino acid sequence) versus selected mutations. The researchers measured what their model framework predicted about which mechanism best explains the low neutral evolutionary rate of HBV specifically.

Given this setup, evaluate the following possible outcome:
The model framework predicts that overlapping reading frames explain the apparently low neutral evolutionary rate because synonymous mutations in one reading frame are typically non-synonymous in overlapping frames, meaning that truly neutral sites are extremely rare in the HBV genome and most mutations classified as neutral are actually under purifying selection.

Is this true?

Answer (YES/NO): NO